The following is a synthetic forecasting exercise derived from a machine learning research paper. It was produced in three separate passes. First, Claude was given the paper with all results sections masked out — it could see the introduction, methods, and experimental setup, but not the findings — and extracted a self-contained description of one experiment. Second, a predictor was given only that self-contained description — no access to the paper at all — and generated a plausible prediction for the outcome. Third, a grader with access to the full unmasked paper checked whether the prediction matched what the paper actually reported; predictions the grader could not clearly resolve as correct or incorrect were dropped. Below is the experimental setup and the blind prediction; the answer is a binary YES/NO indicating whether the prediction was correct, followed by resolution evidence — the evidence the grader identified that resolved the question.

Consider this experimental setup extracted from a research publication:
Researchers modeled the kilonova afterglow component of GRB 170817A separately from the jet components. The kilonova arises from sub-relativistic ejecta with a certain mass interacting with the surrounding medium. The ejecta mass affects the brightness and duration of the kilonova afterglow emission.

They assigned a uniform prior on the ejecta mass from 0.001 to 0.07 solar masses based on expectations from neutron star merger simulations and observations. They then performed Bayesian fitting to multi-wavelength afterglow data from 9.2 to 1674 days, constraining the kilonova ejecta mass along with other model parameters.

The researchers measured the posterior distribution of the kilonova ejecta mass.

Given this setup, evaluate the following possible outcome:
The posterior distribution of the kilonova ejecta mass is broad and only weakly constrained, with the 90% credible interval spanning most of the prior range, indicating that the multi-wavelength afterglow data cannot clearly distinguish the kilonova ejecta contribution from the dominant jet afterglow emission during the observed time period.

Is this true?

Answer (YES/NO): NO